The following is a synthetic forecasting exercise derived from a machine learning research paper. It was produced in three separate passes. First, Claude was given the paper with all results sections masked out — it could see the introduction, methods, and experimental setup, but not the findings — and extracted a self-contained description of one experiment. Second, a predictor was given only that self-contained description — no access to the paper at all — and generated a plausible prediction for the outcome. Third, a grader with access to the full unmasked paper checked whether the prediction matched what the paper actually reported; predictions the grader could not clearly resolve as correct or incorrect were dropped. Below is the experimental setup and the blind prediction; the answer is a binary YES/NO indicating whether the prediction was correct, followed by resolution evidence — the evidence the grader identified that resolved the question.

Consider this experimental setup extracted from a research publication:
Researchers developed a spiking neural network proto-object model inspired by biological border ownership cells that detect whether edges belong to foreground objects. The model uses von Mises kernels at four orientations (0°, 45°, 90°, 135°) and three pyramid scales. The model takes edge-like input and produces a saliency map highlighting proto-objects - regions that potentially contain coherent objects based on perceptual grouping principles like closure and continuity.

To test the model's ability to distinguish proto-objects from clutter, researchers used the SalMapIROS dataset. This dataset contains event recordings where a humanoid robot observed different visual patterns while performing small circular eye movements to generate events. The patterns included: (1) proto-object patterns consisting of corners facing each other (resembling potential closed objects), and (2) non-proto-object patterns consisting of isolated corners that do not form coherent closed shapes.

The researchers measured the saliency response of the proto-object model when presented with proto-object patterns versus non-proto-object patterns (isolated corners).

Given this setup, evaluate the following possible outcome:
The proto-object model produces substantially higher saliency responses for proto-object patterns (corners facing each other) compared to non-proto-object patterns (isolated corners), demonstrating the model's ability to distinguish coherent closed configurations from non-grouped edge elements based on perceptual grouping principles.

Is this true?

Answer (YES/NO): YES